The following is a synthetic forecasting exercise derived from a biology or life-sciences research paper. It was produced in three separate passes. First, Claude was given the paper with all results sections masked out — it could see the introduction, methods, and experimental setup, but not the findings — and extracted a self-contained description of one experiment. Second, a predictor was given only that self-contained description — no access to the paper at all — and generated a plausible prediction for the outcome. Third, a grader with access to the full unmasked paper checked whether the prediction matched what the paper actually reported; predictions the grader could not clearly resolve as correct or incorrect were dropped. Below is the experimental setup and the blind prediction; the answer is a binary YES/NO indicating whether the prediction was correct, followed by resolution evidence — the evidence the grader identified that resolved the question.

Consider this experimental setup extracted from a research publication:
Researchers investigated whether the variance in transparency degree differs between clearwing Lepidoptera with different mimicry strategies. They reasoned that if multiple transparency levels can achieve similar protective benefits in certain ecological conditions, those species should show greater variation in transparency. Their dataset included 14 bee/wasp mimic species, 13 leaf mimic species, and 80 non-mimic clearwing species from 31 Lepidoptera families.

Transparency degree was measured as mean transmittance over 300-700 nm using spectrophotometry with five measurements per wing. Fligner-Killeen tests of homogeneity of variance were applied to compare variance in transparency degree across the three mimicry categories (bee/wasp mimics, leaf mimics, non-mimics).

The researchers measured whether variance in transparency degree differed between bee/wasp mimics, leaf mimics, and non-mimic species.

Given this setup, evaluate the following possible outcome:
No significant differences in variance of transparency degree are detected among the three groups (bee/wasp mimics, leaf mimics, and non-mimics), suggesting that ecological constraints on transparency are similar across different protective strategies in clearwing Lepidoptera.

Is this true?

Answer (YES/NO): NO